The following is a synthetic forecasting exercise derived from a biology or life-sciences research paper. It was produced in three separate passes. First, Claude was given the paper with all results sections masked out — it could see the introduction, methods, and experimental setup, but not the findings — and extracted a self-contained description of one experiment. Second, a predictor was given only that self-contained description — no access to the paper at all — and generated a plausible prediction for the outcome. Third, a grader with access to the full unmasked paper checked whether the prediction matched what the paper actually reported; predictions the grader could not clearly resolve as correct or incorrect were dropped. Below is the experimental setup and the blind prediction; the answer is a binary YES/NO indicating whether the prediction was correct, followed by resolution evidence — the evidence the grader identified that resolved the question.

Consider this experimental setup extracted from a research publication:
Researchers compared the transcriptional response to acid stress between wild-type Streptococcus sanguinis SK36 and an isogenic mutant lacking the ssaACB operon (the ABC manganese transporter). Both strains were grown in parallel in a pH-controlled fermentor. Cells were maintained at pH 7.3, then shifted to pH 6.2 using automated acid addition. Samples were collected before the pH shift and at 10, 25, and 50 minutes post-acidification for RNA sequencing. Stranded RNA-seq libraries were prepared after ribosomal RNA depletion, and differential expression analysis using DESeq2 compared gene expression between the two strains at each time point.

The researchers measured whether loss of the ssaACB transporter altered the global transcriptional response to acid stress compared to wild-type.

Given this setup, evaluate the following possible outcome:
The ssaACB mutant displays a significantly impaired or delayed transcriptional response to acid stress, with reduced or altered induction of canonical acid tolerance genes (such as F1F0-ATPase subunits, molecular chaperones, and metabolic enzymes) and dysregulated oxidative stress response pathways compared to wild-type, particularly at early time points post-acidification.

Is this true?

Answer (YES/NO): NO